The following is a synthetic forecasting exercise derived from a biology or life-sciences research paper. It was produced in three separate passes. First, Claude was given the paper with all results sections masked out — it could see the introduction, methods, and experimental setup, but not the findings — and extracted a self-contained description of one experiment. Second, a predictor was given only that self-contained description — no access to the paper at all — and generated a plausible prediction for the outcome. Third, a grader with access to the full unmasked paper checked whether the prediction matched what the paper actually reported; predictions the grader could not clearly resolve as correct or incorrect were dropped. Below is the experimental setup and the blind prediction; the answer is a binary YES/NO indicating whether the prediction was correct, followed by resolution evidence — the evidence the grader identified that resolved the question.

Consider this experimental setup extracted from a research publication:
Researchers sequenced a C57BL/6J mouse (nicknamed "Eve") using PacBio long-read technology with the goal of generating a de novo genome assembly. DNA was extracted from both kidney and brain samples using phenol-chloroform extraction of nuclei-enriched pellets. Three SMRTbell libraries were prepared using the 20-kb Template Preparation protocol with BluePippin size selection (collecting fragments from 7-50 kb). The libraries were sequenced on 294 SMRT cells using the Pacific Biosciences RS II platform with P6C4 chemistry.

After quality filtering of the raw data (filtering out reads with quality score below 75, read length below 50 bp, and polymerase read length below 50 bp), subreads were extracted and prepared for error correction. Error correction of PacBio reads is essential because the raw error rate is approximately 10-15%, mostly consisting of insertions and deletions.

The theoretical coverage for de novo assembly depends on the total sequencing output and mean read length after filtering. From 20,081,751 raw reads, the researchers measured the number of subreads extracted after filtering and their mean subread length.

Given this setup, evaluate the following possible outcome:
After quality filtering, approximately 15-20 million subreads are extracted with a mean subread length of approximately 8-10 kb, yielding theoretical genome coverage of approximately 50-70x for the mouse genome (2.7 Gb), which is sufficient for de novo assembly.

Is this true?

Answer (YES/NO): NO